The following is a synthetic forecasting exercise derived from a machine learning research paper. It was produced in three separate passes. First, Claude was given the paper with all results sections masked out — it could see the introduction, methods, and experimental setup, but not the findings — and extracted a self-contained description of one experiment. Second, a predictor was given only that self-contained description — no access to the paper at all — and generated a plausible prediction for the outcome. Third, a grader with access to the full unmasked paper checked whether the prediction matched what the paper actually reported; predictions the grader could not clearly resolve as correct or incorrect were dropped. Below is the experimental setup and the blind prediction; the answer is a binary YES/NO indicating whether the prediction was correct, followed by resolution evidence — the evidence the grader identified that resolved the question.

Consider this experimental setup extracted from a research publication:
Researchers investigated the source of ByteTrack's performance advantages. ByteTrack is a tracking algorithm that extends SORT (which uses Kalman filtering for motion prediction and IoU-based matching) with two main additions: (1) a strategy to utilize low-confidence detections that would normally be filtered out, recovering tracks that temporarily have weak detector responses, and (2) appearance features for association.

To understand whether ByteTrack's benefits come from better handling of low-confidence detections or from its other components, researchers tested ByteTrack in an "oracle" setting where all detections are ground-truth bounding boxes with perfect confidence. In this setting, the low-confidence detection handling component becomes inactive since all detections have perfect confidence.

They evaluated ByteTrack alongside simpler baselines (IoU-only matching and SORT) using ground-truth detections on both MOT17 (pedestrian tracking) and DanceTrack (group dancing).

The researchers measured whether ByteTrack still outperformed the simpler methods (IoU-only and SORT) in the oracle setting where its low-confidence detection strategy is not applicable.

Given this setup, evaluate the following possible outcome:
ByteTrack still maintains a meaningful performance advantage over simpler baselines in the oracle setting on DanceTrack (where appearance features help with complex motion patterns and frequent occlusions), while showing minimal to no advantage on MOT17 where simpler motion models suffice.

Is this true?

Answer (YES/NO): NO